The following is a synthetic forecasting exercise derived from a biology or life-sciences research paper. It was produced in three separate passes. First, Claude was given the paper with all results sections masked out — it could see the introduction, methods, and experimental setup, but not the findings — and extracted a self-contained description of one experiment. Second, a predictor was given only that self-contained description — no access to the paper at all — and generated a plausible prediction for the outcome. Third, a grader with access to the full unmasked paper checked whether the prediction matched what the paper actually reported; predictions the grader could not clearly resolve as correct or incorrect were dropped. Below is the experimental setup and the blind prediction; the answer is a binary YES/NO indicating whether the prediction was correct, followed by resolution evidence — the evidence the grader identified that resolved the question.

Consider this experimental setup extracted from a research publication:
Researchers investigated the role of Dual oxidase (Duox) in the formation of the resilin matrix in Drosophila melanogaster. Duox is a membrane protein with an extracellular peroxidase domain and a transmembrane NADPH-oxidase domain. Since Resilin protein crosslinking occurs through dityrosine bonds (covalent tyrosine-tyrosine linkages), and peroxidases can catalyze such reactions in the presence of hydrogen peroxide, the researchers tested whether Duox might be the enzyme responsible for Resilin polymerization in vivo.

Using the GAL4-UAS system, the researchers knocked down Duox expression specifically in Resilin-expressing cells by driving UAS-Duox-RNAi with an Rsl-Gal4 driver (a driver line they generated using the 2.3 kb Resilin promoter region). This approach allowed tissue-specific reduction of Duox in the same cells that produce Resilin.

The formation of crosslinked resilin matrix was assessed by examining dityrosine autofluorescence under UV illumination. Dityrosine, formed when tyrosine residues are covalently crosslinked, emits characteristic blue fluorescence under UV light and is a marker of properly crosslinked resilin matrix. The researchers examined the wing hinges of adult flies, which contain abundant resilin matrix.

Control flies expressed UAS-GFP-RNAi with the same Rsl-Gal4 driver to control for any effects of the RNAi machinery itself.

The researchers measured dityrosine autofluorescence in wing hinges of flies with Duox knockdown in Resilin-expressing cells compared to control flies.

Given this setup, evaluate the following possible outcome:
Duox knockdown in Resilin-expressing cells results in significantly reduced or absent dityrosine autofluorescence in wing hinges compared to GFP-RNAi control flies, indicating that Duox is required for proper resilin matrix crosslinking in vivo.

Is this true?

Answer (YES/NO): YES